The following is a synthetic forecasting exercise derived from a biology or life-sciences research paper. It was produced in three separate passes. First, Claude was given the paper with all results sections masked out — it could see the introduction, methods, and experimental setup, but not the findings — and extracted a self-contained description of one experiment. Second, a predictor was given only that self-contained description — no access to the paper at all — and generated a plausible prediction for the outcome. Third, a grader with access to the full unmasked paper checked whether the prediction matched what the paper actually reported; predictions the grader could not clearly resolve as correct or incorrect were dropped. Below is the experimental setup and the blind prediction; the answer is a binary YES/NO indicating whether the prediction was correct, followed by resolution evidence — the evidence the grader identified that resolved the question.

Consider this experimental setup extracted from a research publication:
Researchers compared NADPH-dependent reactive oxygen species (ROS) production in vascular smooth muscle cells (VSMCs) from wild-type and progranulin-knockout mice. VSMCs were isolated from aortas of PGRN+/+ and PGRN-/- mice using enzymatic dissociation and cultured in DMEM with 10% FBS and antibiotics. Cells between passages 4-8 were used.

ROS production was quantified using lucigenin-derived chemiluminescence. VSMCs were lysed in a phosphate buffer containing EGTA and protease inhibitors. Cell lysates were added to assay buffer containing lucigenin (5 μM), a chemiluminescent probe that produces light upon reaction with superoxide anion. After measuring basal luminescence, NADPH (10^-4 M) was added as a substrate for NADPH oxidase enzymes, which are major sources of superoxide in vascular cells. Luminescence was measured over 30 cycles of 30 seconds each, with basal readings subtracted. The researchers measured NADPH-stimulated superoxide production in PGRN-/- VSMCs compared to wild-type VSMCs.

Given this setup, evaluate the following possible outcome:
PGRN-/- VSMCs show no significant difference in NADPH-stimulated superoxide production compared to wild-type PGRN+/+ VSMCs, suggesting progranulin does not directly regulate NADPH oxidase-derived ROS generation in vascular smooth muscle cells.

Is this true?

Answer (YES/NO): NO